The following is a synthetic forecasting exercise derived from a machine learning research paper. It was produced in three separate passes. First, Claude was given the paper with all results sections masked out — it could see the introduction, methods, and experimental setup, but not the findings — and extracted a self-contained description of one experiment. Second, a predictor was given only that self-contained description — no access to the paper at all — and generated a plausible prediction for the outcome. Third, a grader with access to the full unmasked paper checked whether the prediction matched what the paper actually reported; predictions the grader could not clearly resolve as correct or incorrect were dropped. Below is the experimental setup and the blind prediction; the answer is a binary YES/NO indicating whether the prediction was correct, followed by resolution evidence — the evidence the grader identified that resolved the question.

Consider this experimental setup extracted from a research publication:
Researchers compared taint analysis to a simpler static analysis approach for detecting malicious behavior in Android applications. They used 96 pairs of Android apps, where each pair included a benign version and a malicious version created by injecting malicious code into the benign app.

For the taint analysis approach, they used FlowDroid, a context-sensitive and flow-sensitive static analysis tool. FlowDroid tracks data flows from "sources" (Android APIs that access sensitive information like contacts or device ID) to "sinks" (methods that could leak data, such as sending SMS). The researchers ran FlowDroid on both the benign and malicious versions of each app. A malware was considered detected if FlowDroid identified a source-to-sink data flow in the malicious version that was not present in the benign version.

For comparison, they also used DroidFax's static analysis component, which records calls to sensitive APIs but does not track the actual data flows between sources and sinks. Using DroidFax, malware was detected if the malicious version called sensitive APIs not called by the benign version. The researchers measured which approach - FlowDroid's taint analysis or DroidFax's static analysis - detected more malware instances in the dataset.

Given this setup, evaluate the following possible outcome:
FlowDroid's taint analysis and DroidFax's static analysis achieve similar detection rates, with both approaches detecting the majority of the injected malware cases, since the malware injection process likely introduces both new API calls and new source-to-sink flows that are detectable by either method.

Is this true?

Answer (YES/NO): NO